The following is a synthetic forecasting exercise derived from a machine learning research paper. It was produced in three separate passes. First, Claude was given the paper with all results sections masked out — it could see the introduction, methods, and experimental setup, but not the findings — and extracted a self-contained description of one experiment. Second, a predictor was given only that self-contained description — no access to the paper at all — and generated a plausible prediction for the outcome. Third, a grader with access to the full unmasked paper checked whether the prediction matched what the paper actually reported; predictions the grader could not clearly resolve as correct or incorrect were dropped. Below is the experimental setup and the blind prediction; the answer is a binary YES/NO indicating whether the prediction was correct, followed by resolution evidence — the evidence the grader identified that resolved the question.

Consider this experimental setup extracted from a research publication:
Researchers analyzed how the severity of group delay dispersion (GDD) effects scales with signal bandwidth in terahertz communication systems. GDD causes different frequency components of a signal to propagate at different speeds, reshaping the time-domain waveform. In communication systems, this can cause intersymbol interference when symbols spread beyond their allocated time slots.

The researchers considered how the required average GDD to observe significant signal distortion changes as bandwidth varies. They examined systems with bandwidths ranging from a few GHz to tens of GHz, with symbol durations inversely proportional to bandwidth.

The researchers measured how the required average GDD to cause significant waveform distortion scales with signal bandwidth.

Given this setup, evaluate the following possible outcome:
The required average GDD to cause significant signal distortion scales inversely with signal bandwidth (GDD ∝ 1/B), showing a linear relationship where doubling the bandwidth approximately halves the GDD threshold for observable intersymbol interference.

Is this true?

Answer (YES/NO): NO